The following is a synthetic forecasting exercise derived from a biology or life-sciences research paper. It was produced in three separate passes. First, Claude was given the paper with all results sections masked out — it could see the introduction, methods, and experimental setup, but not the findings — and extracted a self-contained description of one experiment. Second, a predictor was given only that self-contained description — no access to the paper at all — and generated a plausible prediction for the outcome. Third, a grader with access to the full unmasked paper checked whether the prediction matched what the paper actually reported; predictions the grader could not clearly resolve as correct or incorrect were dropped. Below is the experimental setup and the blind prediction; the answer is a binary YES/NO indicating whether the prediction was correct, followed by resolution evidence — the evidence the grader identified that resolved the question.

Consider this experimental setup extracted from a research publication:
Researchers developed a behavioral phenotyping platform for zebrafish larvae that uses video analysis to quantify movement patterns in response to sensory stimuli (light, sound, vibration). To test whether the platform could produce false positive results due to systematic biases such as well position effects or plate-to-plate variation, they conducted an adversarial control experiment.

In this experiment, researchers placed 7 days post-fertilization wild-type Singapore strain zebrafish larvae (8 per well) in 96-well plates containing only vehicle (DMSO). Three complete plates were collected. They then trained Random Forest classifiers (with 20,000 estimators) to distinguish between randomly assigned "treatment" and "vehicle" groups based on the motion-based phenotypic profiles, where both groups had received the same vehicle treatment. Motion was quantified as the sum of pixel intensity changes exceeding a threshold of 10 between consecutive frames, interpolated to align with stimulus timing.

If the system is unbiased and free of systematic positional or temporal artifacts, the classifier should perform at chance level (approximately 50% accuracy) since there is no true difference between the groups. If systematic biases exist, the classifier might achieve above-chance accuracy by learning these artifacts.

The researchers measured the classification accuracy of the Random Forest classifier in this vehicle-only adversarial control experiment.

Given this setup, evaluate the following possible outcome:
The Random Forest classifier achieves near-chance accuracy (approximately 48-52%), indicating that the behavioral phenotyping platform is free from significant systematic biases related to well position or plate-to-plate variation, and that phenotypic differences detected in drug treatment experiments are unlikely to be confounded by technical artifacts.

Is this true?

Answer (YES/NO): YES